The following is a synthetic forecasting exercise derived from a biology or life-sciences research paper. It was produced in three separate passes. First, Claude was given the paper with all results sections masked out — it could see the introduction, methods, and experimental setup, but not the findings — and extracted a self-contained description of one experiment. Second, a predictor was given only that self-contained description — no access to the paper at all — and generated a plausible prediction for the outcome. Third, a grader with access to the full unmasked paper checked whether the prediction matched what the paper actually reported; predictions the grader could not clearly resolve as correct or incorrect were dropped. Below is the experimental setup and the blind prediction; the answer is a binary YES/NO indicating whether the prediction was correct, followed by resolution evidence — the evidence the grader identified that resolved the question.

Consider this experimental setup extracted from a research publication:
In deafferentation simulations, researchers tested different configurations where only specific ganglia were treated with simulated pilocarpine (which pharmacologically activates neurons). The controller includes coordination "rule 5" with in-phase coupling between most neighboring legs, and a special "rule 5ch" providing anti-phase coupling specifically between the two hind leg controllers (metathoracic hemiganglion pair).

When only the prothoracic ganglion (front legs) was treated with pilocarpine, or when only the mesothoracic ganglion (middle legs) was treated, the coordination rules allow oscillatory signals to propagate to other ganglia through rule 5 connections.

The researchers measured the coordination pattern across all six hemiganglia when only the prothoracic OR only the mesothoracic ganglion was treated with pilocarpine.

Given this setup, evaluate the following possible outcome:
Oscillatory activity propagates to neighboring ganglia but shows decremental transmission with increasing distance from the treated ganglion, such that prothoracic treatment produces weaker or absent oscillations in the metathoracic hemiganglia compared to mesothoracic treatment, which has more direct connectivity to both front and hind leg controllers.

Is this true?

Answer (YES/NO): NO